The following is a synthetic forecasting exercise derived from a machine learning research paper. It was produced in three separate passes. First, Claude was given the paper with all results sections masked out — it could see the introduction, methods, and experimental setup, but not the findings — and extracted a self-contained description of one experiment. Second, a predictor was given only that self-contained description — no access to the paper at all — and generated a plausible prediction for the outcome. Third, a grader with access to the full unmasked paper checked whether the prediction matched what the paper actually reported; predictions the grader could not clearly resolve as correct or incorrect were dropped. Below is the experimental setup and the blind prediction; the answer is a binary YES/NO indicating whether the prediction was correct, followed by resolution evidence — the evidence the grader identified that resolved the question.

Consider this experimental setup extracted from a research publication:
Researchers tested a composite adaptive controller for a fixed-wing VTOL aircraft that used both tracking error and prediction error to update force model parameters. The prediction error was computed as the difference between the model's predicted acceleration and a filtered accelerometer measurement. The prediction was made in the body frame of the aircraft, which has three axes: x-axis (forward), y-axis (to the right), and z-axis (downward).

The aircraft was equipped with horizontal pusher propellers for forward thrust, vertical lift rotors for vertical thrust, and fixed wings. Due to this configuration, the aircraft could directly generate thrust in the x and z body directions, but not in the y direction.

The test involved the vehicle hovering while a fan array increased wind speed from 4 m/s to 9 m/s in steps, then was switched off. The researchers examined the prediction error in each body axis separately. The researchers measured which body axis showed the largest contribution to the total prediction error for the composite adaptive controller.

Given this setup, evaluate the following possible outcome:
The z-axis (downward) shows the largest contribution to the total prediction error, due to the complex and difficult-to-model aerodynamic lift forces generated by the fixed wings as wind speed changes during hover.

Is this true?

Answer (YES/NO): YES